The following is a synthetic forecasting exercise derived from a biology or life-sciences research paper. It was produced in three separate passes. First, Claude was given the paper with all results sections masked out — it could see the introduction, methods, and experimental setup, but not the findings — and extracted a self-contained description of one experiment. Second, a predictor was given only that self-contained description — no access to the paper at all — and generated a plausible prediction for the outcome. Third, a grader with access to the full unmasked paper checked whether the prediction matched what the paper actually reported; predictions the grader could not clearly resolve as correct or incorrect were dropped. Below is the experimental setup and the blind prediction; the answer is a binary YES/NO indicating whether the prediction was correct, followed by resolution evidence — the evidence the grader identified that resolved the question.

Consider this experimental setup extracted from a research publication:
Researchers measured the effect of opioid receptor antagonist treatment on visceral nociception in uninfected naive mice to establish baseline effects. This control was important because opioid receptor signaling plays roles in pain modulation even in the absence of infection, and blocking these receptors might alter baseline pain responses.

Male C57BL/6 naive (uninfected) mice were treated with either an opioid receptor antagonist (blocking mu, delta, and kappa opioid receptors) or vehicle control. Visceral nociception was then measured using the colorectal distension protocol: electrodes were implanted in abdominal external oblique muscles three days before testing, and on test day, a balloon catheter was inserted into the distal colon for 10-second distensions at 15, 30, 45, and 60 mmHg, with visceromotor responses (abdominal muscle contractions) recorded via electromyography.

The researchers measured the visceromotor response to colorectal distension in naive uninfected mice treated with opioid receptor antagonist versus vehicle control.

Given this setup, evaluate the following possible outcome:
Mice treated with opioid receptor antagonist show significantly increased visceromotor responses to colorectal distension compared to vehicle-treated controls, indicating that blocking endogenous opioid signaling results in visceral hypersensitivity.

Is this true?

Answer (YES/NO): NO